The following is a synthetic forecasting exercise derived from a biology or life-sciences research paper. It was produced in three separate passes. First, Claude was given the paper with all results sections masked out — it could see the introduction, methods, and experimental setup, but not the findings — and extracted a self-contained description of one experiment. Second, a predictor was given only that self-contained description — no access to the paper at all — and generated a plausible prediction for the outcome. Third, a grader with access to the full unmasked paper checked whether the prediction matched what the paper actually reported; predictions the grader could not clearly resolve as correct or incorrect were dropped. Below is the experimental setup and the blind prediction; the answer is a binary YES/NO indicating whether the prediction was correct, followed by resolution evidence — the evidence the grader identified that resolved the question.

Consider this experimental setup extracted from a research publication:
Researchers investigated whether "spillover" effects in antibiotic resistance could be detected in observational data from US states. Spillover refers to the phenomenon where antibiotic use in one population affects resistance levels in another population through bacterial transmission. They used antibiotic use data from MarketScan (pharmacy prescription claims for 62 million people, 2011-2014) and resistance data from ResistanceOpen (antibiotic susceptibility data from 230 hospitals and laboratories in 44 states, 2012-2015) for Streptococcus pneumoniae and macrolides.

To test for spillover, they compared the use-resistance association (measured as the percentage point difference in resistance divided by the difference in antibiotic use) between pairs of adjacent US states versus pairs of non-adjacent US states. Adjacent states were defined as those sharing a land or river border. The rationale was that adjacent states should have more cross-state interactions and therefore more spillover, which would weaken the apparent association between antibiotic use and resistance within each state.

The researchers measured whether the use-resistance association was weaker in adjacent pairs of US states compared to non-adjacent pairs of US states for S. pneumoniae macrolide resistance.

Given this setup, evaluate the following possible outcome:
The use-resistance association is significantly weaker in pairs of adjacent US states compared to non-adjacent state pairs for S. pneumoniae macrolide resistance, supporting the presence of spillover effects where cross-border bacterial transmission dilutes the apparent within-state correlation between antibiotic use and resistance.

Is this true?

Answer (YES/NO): NO